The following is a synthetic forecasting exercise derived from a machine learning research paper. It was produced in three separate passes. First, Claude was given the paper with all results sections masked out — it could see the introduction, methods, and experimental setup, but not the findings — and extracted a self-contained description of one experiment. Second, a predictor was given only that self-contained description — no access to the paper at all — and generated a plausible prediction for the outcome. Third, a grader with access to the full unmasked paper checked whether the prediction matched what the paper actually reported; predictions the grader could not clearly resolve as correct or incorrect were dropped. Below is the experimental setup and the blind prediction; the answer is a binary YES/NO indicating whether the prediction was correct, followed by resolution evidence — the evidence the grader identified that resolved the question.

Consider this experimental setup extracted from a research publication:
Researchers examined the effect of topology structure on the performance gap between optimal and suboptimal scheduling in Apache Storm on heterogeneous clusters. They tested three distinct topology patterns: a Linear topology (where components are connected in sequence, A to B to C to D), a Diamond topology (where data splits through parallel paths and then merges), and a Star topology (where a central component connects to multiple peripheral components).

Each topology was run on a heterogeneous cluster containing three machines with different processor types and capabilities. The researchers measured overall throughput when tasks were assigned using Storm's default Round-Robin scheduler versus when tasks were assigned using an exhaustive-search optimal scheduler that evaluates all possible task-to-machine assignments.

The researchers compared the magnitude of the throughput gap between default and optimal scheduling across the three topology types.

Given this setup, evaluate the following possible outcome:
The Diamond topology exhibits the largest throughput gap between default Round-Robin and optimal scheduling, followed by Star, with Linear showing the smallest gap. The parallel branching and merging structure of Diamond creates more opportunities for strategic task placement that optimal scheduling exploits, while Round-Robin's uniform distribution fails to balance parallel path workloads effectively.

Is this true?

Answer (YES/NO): NO